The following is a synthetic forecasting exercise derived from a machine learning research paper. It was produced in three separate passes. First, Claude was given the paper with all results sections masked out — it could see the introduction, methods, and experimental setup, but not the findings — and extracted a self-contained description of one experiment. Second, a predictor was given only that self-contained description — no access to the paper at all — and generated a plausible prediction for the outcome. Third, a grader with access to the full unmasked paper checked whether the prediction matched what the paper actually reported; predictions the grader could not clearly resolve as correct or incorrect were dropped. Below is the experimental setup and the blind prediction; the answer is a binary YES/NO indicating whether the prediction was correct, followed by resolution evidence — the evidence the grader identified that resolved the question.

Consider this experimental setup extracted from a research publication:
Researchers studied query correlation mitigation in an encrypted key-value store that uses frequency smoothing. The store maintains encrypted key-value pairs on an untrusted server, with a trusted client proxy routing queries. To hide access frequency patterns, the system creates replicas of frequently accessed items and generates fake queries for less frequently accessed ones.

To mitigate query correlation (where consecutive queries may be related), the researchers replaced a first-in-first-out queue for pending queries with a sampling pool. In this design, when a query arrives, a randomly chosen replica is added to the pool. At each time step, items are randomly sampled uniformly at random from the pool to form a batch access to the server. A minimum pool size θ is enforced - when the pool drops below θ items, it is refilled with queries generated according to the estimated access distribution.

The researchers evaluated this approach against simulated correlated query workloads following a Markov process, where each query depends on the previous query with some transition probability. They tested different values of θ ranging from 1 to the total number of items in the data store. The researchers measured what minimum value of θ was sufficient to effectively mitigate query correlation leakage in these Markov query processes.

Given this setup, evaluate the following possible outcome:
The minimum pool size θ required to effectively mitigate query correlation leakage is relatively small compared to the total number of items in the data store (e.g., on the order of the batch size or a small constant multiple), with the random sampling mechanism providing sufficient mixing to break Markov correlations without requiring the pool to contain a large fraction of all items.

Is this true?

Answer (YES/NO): YES